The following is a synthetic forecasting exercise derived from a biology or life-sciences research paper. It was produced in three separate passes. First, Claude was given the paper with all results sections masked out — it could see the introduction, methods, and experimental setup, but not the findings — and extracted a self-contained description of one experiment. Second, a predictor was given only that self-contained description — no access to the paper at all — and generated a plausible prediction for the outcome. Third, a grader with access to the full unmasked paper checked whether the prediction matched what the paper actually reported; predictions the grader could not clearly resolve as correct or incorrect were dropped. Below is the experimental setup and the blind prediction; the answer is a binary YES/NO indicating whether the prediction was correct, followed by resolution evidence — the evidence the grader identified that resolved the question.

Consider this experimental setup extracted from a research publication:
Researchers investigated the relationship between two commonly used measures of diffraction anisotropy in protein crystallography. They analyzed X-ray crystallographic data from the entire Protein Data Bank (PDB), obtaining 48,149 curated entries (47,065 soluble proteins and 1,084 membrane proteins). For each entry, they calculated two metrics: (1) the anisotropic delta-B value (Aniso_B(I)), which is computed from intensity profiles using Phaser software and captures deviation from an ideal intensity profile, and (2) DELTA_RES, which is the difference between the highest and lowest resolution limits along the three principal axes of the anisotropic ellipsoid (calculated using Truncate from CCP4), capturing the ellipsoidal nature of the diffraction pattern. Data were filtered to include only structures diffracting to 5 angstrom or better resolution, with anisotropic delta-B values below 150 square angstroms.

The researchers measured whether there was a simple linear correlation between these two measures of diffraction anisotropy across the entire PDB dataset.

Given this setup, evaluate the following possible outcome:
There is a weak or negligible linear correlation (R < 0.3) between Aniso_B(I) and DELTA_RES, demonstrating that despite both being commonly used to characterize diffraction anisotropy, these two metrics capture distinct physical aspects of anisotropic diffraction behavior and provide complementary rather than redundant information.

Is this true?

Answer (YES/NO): YES